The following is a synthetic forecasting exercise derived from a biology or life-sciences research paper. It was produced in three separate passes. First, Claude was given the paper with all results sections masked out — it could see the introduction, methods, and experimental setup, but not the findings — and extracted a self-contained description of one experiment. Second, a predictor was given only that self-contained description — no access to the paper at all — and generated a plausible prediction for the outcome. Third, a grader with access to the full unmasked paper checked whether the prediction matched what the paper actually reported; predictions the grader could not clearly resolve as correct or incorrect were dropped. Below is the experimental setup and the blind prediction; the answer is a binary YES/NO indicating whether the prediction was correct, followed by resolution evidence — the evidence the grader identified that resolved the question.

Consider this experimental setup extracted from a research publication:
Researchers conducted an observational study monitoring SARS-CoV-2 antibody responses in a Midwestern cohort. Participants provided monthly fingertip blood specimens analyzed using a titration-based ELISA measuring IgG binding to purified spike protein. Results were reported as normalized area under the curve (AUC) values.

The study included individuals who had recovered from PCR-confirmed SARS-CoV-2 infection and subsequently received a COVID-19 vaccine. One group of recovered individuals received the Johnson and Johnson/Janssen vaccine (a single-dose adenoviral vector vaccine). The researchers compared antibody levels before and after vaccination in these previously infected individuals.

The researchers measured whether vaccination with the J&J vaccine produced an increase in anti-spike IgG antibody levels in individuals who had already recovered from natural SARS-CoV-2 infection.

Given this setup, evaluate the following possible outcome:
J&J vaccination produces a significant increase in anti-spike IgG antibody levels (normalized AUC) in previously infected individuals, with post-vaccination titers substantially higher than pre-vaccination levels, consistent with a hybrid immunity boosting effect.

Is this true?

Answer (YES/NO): YES